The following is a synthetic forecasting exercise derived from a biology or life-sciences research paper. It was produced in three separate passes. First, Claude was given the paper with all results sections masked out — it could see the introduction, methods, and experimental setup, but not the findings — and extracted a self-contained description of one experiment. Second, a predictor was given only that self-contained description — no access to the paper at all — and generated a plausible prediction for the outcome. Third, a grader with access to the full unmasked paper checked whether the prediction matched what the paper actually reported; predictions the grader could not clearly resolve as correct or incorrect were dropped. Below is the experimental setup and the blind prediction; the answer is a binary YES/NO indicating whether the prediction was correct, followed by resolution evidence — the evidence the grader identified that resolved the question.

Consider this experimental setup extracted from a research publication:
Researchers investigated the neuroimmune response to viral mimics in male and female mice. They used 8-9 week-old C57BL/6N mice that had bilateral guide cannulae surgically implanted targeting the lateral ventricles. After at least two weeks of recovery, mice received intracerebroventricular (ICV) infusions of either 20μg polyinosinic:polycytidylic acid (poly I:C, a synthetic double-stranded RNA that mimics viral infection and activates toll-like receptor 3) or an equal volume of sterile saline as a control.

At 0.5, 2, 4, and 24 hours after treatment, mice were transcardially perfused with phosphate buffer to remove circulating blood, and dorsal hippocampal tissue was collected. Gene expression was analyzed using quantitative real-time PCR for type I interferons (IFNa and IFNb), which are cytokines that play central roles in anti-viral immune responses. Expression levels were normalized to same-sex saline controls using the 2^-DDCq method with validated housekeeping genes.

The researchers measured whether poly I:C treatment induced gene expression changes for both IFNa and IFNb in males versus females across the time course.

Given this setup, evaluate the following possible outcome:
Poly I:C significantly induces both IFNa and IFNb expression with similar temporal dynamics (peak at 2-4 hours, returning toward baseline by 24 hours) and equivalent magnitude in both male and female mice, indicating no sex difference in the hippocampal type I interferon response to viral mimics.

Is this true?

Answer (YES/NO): NO